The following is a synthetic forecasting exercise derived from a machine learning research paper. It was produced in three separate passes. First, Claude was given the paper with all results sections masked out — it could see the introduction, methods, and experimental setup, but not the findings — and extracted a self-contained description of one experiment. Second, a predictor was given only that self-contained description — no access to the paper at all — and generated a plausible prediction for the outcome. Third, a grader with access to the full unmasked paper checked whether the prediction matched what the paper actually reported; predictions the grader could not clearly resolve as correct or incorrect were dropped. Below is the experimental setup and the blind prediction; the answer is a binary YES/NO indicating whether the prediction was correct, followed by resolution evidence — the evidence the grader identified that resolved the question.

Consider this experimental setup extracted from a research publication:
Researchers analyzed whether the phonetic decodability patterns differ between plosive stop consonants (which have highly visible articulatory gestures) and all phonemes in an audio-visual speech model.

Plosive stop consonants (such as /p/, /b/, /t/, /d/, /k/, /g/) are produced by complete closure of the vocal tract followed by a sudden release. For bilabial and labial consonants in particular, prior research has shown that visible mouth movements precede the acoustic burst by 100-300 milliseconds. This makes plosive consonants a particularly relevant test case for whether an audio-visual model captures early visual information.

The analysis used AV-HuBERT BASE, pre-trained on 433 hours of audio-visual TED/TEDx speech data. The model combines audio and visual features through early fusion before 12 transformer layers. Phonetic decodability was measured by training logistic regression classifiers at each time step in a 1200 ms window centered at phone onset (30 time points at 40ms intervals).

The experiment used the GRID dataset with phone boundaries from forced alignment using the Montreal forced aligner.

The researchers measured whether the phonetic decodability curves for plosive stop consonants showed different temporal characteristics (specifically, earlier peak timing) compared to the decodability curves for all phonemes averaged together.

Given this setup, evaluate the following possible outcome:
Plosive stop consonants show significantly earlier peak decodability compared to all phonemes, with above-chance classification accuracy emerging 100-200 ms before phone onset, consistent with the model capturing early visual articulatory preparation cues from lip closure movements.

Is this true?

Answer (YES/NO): NO